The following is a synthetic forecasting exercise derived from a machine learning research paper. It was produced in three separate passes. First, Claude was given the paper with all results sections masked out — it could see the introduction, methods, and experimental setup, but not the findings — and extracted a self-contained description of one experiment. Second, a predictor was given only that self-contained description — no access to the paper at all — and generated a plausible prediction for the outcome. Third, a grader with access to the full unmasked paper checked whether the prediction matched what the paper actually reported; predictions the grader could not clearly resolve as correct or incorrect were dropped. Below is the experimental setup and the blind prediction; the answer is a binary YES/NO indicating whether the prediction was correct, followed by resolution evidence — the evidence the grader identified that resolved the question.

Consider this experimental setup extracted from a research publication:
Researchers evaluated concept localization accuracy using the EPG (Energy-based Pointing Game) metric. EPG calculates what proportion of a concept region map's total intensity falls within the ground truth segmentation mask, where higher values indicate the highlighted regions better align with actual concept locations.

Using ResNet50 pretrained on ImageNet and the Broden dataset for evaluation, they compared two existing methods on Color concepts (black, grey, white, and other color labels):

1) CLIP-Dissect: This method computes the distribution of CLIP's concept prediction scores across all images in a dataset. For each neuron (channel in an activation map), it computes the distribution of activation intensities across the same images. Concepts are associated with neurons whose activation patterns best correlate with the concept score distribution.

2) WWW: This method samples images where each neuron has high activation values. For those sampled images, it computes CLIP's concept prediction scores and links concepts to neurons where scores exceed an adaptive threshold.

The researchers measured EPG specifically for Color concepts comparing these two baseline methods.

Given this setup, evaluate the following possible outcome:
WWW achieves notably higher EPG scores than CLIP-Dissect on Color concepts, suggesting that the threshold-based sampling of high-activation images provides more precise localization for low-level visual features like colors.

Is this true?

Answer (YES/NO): NO